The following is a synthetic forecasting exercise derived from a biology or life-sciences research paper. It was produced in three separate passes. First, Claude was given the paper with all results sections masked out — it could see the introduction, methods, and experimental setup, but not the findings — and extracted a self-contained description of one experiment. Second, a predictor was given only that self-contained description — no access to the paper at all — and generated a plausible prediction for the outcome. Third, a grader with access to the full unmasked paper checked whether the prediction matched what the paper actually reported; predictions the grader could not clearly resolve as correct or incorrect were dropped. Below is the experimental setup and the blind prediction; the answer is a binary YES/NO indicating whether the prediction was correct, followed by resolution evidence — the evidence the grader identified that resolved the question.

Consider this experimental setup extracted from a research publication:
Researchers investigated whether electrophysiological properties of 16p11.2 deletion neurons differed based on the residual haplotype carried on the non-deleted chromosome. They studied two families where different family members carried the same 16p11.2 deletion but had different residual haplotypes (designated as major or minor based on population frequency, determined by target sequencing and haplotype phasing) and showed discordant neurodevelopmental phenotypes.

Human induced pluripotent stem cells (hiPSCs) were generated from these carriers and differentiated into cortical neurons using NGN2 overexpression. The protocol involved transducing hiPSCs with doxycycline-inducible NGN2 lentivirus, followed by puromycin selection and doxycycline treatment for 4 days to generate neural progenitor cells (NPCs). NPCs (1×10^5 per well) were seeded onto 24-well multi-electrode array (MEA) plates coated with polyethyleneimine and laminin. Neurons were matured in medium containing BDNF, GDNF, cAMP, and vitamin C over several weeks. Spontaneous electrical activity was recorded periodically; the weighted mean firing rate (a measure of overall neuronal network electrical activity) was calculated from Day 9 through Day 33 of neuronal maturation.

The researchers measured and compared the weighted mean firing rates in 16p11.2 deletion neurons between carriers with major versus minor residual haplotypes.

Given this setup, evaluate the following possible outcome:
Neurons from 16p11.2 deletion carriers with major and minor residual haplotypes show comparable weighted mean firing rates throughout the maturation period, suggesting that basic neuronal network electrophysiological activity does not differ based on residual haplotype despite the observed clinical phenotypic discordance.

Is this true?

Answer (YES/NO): YES